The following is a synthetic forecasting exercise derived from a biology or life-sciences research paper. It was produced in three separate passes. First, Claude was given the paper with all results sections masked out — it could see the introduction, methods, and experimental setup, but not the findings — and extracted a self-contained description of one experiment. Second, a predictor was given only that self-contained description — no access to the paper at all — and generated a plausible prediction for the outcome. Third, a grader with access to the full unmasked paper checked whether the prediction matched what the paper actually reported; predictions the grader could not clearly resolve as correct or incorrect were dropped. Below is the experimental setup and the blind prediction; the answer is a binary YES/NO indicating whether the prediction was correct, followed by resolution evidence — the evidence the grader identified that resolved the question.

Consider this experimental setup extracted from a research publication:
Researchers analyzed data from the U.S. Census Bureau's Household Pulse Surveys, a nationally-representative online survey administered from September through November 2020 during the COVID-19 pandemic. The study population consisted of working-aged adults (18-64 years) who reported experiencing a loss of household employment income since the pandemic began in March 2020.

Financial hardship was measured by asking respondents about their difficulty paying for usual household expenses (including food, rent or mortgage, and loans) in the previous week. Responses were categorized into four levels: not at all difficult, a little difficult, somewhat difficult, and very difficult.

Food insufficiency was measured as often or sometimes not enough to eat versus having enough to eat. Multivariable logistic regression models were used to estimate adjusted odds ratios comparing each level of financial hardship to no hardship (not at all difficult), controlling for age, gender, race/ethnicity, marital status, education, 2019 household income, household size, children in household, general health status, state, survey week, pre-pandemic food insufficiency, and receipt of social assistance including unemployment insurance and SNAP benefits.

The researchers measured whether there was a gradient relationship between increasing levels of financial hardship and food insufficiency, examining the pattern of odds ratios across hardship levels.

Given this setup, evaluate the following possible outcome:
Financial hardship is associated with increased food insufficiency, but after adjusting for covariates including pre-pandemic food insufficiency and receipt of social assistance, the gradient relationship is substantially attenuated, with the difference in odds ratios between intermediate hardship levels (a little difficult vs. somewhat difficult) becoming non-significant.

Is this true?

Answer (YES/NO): NO